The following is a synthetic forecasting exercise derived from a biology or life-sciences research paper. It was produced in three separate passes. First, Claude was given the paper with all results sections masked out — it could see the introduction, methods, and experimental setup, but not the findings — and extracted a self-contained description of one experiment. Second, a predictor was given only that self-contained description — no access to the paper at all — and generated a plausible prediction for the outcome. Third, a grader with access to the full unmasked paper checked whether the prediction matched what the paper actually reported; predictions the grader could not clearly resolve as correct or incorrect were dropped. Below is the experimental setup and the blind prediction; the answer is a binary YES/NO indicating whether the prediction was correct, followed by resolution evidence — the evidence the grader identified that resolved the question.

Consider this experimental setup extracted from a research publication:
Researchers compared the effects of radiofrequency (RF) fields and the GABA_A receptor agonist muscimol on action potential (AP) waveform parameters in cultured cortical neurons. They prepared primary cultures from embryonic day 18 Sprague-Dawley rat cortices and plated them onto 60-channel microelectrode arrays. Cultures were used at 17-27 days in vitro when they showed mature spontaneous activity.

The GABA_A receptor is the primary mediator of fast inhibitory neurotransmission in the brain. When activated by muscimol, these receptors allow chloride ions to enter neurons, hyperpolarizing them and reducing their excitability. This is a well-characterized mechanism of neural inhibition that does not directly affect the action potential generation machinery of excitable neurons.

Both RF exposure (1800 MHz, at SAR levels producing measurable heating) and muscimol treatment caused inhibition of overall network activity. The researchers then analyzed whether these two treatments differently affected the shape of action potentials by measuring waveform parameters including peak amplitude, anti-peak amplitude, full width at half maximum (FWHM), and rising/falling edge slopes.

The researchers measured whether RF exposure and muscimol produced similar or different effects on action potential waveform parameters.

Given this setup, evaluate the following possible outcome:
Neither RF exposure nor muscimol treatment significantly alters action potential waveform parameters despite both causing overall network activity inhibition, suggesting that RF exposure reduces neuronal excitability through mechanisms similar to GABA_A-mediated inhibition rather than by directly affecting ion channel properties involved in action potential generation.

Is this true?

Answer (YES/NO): NO